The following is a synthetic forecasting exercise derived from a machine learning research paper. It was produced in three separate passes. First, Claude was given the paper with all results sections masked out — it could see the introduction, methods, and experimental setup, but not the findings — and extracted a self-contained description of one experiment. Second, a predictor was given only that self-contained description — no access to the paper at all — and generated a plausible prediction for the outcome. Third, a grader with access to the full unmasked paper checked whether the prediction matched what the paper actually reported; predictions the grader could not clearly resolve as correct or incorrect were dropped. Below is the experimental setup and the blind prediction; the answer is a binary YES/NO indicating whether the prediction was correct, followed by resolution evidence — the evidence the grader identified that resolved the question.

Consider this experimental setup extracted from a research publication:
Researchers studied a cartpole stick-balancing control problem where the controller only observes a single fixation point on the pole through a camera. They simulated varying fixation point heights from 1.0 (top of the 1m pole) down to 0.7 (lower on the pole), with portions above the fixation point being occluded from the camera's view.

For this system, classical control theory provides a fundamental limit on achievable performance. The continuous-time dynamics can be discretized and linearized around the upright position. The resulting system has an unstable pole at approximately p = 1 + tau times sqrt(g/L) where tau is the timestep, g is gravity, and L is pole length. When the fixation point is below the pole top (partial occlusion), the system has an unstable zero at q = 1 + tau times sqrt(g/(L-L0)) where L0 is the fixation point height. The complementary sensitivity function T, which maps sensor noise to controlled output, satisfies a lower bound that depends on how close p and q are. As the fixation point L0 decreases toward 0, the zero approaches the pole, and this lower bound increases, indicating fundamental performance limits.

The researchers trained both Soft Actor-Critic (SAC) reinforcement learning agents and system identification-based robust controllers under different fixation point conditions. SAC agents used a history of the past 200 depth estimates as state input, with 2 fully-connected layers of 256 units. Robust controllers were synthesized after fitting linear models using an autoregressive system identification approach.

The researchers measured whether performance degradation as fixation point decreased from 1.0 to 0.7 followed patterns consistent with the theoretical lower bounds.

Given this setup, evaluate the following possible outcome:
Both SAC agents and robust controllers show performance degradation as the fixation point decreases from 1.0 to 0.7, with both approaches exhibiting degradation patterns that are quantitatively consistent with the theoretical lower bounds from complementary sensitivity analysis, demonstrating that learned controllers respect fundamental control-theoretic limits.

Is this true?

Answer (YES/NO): NO